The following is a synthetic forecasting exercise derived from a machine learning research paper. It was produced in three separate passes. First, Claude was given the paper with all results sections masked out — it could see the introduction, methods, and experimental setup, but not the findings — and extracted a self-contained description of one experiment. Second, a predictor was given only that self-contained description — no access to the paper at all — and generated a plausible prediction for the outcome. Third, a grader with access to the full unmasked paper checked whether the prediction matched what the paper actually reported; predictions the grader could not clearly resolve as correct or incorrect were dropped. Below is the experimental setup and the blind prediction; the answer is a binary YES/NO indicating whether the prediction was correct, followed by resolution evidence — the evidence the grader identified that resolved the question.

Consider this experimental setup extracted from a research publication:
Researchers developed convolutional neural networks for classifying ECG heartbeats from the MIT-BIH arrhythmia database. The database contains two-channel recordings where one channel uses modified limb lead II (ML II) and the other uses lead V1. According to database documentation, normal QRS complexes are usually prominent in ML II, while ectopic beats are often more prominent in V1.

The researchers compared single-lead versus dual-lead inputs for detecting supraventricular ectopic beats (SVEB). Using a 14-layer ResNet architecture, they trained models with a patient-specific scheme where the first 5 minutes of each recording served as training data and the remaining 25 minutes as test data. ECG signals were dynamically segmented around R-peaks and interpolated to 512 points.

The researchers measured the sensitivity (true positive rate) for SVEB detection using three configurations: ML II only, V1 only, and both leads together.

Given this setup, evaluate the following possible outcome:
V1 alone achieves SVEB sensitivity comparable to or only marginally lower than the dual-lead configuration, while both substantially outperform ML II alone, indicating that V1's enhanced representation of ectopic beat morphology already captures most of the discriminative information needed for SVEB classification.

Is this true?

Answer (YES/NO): NO